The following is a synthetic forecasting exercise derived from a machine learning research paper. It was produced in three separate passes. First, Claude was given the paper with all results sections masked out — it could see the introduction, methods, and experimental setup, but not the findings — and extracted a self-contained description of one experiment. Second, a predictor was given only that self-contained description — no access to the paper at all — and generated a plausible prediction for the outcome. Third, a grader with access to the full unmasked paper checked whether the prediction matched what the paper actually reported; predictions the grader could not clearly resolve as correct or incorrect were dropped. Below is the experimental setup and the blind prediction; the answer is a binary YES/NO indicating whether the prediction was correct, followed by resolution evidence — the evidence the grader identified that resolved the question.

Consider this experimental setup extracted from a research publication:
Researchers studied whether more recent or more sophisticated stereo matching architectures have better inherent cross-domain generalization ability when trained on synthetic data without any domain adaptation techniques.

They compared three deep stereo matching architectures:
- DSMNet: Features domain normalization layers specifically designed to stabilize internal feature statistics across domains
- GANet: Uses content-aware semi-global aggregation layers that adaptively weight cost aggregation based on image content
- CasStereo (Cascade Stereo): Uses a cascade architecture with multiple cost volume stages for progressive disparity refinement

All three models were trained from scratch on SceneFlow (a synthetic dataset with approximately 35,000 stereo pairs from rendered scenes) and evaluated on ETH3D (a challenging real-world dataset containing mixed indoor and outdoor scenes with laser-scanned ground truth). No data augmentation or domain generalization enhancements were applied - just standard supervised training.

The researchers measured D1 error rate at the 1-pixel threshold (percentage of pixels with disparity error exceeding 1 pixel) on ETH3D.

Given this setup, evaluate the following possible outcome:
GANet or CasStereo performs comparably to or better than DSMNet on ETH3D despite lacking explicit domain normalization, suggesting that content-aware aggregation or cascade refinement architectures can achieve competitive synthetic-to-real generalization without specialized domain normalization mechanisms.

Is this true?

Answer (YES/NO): NO